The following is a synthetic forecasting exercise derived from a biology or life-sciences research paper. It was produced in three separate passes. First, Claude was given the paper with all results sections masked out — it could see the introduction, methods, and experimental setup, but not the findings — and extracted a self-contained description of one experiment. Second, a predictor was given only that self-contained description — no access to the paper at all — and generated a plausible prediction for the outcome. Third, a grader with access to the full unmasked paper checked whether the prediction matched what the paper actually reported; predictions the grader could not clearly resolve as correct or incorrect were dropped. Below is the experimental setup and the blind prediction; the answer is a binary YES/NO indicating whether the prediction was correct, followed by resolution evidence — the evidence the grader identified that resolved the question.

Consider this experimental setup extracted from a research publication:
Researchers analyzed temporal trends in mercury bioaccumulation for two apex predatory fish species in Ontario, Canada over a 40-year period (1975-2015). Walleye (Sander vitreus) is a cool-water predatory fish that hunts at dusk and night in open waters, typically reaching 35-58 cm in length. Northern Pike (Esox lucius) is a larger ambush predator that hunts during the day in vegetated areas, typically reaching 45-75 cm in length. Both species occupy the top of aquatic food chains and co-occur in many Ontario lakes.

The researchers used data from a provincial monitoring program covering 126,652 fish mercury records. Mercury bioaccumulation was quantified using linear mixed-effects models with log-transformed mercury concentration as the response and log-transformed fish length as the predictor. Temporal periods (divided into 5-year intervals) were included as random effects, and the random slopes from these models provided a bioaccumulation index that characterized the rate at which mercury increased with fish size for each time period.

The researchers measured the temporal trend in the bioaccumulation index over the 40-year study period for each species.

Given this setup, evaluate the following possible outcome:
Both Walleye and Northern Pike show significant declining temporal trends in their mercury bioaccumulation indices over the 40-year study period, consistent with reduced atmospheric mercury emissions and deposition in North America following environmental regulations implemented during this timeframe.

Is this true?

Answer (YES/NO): NO